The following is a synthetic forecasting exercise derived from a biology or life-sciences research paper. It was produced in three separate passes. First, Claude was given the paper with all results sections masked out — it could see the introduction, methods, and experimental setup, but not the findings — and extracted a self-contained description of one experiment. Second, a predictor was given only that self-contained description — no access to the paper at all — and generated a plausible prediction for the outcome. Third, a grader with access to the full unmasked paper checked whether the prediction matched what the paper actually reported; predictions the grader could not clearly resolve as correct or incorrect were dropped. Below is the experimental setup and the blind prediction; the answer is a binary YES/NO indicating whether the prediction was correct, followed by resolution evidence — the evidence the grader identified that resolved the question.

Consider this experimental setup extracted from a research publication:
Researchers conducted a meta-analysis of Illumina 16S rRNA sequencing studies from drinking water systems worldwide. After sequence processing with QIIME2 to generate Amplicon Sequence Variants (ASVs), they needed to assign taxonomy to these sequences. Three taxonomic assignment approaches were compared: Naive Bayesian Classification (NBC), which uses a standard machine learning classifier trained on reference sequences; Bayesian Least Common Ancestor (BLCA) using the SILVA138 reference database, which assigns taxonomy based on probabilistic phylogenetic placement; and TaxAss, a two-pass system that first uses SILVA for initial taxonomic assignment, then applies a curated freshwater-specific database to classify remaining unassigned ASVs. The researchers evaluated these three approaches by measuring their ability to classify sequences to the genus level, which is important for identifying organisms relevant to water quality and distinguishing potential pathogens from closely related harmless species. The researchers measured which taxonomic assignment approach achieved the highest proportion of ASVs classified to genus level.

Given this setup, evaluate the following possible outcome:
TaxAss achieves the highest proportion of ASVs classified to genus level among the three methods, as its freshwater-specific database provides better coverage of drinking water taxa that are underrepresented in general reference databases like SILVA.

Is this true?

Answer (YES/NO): YES